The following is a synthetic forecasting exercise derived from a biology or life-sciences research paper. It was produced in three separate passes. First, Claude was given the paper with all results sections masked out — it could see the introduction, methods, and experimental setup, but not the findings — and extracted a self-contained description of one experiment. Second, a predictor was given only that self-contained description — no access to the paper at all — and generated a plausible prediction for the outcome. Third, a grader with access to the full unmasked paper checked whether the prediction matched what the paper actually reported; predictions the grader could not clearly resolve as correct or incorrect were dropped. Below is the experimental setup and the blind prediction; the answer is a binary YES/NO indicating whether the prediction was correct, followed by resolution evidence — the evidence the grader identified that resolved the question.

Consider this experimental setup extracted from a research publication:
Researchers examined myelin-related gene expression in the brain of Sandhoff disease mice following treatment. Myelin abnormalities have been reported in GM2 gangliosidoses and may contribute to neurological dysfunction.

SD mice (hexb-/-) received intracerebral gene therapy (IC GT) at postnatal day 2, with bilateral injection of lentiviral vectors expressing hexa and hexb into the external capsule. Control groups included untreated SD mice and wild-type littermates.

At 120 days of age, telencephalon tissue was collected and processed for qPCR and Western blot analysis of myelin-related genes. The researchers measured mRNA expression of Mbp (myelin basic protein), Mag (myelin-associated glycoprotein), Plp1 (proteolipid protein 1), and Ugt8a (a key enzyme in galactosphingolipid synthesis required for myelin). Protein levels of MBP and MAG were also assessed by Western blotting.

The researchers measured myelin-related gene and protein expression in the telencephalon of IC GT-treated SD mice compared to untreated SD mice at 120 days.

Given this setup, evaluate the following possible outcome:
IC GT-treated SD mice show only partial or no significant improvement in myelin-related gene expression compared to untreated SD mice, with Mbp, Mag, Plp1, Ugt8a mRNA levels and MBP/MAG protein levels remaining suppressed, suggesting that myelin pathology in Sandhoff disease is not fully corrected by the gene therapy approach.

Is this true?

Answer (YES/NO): NO